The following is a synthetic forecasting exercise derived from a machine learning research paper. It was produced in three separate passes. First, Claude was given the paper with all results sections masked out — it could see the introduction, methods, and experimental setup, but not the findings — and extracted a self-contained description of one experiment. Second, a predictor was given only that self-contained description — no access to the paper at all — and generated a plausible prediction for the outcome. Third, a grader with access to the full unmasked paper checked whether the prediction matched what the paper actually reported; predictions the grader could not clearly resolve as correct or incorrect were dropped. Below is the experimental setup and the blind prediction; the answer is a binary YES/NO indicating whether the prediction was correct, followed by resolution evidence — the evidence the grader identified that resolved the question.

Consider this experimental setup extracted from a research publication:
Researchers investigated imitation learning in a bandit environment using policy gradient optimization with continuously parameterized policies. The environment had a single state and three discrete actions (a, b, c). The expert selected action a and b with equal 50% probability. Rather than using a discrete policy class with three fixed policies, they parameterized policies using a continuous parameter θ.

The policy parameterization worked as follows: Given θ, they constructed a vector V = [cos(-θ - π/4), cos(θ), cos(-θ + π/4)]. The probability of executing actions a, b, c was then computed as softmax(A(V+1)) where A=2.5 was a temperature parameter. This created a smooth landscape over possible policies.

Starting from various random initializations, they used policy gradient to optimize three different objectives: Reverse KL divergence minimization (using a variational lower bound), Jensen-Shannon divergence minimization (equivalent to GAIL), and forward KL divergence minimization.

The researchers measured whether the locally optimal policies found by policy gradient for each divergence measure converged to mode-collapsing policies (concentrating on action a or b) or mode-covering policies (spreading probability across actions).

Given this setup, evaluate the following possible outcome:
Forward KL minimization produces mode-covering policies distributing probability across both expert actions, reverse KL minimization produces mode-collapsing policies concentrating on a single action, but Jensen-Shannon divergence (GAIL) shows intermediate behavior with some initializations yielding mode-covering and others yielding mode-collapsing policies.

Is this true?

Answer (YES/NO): NO